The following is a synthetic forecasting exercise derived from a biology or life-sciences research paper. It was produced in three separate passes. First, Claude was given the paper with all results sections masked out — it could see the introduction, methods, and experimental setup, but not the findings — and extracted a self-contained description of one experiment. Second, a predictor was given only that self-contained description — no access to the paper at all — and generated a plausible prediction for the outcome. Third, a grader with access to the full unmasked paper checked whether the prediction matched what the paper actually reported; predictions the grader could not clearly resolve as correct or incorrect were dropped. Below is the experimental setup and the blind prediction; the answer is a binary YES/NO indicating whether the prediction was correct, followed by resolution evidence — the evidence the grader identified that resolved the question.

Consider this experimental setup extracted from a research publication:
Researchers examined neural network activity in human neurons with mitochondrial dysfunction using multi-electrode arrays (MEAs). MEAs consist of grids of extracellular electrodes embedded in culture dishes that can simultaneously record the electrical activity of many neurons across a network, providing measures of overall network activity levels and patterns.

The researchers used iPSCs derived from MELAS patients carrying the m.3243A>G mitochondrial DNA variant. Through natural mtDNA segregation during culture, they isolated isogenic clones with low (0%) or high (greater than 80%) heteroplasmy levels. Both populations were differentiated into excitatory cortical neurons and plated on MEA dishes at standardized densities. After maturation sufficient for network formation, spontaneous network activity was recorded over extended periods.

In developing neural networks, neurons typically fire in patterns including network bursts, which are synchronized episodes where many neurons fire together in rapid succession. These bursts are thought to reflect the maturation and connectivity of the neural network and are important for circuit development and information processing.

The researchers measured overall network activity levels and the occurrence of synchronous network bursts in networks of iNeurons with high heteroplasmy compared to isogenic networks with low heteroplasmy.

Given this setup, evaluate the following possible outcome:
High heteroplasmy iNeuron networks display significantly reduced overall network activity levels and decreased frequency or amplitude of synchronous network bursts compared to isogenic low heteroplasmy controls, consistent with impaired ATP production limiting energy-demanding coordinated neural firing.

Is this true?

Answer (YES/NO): YES